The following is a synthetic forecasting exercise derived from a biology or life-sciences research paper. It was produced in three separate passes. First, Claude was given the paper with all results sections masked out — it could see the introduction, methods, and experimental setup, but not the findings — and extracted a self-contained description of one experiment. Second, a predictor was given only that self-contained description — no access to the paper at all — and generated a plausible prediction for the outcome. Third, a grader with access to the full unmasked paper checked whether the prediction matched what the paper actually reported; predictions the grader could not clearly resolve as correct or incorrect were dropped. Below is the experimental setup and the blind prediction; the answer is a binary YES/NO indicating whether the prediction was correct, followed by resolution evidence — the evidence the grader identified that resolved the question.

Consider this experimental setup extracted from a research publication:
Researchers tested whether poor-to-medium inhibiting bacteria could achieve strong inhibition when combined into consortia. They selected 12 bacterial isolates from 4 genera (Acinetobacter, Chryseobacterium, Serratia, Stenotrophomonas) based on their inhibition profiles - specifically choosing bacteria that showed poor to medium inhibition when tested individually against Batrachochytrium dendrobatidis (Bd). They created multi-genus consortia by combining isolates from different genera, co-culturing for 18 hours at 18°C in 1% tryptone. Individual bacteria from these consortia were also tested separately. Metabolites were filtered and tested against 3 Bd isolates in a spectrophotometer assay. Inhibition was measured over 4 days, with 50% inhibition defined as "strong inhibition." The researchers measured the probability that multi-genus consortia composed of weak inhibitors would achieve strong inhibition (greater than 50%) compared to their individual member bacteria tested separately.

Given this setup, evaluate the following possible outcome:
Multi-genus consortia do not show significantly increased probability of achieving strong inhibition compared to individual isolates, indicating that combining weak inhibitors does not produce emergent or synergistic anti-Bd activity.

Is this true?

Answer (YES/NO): NO